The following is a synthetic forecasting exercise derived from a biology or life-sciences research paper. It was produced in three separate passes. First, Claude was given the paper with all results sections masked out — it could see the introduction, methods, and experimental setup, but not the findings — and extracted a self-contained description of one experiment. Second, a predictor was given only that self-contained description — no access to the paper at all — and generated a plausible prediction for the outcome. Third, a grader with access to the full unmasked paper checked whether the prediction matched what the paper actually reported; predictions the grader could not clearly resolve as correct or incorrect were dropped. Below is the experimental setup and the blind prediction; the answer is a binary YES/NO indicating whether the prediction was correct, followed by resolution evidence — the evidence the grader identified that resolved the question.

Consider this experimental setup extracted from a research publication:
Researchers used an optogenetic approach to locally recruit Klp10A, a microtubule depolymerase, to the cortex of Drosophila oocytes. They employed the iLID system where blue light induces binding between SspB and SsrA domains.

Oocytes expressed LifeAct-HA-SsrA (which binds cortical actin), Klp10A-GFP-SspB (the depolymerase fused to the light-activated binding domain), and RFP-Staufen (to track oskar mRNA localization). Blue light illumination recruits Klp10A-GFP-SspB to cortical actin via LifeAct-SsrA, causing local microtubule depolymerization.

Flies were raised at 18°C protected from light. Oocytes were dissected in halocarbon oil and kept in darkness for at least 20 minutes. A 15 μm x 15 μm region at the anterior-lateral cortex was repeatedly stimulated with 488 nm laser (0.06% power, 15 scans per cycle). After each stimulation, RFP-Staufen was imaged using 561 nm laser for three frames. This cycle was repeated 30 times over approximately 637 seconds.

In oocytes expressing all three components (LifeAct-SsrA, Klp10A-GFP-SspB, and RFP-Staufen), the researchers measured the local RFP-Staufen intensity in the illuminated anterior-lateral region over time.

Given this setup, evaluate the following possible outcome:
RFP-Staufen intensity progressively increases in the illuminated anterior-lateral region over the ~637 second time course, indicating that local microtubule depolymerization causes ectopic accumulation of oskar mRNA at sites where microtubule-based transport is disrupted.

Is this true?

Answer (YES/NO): YES